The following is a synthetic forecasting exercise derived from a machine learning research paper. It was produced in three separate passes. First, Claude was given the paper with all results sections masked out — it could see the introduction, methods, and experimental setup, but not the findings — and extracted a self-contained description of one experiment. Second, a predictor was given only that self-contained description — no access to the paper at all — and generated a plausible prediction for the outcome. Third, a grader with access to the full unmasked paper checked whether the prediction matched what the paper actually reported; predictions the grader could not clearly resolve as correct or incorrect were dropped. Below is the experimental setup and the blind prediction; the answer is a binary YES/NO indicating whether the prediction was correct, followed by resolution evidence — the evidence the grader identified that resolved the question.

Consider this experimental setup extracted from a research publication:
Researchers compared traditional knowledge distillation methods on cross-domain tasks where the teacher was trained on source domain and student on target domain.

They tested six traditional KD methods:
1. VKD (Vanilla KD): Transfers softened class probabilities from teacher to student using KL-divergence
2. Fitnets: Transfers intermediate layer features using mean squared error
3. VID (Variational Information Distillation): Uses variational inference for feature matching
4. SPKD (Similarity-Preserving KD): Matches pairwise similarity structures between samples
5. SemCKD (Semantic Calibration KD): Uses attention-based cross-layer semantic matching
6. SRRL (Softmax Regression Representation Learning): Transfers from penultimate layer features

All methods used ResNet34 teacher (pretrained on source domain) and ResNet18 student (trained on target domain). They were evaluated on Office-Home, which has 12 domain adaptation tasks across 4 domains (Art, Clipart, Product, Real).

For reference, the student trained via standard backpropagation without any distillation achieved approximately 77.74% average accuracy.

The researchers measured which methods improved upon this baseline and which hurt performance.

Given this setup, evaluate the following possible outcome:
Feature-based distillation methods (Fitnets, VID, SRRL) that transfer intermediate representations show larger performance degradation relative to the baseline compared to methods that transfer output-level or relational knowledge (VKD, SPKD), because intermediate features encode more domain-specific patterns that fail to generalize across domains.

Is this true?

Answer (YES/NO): NO